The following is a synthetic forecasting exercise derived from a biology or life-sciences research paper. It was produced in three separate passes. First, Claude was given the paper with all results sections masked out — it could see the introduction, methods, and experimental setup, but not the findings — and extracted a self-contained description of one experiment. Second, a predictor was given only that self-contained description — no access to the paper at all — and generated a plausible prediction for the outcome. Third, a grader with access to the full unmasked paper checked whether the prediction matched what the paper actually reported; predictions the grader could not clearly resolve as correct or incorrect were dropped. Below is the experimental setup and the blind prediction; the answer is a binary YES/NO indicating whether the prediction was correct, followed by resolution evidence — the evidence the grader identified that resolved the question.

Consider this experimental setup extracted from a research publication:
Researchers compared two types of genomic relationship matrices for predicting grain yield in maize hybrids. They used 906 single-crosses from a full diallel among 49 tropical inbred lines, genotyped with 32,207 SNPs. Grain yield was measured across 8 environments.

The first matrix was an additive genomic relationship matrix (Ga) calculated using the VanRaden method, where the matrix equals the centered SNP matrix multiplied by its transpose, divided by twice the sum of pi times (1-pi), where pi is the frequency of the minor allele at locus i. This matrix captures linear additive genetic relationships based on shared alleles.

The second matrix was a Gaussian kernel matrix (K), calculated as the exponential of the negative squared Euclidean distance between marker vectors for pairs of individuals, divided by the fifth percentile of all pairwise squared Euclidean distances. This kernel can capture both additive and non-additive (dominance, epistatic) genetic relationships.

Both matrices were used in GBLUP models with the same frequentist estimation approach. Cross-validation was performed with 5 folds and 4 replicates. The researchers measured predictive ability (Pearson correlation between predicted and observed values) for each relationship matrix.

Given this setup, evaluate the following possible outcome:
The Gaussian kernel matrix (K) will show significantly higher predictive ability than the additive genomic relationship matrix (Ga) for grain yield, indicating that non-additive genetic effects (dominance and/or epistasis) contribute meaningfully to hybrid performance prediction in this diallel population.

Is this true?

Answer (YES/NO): YES